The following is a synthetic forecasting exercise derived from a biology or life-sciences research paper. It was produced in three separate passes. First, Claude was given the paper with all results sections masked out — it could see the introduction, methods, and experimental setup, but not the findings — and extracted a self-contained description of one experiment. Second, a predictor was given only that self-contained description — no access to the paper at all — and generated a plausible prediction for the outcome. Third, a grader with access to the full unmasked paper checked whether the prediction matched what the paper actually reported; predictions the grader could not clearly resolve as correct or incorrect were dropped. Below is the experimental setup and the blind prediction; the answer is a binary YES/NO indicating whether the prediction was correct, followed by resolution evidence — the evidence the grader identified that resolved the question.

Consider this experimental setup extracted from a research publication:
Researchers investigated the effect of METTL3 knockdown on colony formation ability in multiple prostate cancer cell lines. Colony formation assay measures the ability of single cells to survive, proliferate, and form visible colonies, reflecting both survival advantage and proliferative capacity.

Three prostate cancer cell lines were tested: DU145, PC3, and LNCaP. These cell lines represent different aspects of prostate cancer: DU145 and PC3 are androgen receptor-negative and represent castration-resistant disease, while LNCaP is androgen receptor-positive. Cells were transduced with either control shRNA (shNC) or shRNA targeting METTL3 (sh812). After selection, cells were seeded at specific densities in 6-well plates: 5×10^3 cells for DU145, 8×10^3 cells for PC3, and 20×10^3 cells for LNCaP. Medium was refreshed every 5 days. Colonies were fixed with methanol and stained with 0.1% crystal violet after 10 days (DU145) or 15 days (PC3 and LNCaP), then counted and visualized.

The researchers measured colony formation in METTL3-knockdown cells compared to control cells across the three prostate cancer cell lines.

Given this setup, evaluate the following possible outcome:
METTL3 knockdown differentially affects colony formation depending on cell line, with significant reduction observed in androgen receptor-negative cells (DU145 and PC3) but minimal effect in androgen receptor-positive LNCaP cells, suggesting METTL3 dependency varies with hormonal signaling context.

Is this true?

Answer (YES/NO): NO